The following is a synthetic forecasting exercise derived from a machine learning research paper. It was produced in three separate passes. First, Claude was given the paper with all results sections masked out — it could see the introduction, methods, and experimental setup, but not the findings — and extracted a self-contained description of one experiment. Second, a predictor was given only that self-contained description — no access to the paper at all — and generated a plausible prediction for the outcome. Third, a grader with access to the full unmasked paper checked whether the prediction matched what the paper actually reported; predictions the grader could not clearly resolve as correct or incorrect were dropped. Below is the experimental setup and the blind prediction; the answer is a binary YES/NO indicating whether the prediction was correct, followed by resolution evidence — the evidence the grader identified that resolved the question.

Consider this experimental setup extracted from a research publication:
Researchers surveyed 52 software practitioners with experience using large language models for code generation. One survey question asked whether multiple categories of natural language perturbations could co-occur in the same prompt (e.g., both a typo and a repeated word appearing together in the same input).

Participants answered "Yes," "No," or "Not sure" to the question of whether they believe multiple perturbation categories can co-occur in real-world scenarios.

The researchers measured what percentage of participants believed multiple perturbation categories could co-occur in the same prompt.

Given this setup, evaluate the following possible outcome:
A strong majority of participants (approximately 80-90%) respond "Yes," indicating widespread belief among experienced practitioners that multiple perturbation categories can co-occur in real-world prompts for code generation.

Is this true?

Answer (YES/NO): YES